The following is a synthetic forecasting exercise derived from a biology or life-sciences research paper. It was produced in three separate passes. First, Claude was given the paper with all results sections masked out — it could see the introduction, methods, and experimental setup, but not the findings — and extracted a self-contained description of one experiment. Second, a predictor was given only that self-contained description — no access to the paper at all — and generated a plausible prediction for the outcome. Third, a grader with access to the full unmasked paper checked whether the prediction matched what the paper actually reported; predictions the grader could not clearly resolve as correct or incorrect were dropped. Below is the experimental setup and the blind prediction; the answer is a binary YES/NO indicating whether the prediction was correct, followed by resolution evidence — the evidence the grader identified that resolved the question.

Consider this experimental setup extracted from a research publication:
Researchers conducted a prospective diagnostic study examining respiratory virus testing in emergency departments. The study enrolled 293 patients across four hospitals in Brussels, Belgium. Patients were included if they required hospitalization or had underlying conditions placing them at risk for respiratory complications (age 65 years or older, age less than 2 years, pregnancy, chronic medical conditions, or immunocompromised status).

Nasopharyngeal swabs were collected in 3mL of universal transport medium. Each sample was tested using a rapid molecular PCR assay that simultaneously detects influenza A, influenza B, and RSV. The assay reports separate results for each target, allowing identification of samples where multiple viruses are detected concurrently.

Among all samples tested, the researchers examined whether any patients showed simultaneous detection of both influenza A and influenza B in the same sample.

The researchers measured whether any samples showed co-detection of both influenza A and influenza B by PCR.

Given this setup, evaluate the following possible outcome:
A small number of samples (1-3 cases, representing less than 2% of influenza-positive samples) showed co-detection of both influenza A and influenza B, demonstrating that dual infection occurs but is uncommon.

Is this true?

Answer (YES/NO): YES